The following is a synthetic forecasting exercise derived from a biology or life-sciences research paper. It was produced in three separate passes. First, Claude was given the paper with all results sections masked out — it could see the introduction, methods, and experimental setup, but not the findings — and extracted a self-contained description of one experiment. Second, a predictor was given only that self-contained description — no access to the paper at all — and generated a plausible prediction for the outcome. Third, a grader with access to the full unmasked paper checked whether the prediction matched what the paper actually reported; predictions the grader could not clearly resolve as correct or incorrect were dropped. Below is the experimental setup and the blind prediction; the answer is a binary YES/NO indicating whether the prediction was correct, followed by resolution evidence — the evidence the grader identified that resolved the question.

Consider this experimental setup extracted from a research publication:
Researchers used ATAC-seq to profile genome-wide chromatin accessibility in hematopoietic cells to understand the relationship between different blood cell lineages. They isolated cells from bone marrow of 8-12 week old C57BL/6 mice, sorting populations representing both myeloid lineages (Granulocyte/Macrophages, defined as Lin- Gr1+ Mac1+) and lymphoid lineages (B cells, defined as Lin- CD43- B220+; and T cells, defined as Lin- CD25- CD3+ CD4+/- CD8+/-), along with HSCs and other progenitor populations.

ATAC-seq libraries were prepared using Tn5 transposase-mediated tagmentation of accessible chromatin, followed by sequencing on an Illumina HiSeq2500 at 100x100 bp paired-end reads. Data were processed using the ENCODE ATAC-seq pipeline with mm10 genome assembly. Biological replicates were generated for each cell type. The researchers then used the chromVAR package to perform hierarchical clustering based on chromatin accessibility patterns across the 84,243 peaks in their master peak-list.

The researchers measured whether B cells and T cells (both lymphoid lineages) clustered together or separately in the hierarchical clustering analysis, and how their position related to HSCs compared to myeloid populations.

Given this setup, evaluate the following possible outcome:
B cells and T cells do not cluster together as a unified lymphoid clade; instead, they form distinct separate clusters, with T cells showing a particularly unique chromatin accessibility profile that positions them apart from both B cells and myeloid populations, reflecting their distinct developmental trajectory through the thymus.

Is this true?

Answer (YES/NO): NO